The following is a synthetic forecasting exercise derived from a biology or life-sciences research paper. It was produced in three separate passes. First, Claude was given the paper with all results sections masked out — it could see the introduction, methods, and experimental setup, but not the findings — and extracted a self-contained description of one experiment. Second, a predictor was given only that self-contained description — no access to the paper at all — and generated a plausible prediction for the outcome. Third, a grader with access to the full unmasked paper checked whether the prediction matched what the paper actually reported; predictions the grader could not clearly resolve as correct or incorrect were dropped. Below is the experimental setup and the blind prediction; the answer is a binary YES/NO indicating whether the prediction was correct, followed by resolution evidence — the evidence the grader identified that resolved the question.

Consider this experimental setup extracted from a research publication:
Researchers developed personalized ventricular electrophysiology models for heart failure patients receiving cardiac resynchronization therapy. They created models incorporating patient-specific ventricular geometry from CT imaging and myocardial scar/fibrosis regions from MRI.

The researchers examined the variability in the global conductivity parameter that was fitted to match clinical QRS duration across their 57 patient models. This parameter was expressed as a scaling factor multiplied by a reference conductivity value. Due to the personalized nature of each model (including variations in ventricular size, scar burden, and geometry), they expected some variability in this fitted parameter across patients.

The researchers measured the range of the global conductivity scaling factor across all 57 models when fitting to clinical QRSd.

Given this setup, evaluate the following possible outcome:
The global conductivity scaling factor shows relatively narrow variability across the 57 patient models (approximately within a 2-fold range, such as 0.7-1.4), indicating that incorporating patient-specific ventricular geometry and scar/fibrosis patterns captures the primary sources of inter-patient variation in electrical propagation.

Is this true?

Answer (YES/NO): NO